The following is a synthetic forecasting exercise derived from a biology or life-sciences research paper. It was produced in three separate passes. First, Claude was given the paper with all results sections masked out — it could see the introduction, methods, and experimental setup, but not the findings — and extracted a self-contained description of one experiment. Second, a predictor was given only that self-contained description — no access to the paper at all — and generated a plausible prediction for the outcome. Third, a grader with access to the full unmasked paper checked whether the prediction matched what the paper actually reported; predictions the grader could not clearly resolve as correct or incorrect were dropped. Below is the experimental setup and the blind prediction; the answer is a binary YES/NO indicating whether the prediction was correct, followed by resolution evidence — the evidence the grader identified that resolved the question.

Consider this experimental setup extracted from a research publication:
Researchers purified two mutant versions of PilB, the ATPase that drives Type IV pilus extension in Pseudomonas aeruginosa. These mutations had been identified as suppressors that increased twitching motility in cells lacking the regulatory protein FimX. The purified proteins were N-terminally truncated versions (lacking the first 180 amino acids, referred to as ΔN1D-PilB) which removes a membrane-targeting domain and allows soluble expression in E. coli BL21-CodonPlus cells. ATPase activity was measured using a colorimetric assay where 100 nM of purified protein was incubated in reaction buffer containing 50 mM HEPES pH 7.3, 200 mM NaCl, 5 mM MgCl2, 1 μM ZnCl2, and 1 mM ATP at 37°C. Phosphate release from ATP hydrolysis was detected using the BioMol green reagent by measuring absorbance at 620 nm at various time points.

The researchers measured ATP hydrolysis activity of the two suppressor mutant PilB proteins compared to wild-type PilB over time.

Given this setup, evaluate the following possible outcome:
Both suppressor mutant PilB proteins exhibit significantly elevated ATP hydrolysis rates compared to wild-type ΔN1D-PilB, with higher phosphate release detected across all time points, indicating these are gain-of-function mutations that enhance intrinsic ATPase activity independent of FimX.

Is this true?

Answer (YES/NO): YES